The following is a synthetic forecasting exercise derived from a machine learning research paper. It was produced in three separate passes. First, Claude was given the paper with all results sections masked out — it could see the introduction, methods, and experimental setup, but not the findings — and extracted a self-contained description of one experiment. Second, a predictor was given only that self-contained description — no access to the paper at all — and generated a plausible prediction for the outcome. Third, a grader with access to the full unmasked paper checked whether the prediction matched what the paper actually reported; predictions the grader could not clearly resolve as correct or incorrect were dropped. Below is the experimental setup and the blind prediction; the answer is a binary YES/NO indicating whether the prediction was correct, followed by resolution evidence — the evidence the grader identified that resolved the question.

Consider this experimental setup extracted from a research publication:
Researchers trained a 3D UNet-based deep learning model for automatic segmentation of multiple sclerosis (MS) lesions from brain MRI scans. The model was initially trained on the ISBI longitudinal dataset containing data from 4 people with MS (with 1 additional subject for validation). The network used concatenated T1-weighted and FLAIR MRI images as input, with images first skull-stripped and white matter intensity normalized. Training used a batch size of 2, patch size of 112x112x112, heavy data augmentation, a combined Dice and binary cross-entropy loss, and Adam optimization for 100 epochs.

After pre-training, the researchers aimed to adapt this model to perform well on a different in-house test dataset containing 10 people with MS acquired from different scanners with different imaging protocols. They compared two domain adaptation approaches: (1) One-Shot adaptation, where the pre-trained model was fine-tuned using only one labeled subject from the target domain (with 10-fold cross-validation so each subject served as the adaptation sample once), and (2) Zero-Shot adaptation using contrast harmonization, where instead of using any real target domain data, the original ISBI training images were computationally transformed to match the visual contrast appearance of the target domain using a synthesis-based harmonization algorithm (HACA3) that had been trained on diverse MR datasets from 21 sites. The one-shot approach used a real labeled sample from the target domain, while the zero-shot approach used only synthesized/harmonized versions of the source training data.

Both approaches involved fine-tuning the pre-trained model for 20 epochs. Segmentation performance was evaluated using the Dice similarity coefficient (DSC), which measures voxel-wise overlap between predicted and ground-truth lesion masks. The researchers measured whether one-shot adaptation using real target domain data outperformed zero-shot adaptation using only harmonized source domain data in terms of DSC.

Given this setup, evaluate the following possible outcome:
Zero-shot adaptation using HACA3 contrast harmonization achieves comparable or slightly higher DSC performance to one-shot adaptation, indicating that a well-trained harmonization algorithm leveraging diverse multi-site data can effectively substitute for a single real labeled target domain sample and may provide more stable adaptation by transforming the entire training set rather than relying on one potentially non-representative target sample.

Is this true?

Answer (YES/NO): YES